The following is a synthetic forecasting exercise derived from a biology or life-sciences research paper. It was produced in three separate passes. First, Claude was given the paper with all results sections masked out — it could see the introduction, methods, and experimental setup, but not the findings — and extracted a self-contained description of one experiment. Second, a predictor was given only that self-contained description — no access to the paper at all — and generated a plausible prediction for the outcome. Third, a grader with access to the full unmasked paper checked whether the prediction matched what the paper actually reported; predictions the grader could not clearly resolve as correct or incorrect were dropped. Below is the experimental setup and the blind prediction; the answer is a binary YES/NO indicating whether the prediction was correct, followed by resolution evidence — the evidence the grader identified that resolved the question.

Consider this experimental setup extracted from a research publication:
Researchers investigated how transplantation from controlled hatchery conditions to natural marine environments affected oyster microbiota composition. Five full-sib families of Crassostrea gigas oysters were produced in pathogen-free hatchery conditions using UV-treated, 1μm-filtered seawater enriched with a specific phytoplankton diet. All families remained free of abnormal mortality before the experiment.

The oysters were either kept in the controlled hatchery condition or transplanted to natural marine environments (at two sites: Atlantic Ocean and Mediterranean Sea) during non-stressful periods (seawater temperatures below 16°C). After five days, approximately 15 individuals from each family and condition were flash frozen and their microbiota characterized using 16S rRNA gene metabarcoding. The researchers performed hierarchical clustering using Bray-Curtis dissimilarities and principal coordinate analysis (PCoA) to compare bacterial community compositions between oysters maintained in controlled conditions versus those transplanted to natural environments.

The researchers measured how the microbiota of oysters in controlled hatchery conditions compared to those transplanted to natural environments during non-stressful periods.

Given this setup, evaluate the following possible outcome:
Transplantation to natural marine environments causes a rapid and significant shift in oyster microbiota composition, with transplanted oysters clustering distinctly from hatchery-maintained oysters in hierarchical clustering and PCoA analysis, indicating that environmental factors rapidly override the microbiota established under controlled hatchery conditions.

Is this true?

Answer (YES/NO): YES